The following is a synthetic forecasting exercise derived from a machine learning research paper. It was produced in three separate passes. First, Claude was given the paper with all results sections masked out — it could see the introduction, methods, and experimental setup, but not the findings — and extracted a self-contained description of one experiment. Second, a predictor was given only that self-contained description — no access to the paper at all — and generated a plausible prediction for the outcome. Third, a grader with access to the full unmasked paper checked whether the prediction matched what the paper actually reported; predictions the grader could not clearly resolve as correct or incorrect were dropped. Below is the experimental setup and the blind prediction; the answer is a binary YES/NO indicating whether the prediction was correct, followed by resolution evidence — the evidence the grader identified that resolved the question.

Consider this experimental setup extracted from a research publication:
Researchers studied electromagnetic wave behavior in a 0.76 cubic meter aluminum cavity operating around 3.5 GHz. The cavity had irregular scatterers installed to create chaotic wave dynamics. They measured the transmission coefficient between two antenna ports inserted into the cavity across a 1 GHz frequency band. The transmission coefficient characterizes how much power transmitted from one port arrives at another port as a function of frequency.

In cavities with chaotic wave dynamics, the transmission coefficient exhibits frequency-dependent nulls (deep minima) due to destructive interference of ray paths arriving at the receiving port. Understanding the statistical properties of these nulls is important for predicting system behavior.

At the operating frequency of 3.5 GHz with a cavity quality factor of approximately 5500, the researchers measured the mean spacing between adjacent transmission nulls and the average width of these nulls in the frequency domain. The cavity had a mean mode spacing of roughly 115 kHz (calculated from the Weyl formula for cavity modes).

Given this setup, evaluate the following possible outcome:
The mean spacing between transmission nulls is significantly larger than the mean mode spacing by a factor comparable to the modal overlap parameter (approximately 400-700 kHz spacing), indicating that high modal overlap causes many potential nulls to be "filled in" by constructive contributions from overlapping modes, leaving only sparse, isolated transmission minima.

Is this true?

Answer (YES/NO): NO